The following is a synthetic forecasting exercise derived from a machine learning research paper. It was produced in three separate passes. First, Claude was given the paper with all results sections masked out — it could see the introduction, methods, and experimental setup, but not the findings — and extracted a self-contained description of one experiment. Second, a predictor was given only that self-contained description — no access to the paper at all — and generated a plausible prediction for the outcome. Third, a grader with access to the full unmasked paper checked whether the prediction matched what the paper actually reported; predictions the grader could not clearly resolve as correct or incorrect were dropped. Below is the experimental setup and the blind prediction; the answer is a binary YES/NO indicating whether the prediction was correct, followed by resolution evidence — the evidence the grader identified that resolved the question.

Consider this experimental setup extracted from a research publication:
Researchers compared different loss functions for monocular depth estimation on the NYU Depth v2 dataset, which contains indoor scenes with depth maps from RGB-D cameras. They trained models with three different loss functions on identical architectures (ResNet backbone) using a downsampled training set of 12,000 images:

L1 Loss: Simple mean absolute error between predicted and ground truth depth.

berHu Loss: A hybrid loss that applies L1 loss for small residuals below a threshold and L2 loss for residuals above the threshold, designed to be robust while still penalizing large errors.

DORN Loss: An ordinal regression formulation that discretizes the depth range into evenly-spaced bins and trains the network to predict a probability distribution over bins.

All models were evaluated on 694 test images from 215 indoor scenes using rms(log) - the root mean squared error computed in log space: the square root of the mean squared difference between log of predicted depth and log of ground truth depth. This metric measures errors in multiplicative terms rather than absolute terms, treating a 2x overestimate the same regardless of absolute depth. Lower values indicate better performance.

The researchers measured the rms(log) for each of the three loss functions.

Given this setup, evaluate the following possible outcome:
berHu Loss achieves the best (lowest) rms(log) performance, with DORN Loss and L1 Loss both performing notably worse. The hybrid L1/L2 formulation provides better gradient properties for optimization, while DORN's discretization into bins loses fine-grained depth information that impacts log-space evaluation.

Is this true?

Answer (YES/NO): NO